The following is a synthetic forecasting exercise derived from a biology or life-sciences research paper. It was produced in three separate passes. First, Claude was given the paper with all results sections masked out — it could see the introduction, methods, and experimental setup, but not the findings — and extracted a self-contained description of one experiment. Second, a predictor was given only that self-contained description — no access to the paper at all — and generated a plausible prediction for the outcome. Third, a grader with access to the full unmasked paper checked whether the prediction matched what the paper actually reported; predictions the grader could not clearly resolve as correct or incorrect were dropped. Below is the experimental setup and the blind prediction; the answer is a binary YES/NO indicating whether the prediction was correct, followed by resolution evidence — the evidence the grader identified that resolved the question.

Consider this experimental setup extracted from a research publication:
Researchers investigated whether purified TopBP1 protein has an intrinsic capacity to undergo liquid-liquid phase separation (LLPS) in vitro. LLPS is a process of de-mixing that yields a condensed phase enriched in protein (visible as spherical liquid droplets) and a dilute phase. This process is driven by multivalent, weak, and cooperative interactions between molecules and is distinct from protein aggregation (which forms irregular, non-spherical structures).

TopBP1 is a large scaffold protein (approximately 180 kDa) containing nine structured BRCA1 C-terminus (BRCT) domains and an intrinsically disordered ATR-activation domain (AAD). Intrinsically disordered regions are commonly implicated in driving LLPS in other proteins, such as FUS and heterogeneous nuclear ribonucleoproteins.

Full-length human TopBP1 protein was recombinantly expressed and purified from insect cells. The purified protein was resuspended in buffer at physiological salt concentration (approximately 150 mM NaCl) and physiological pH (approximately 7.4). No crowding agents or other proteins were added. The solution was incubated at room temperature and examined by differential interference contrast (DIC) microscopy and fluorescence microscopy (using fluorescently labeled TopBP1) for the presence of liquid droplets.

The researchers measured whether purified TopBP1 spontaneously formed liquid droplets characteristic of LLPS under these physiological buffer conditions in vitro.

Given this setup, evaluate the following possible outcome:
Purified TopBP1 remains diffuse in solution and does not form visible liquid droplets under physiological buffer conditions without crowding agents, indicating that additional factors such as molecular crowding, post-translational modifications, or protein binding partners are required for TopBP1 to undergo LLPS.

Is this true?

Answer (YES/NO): YES